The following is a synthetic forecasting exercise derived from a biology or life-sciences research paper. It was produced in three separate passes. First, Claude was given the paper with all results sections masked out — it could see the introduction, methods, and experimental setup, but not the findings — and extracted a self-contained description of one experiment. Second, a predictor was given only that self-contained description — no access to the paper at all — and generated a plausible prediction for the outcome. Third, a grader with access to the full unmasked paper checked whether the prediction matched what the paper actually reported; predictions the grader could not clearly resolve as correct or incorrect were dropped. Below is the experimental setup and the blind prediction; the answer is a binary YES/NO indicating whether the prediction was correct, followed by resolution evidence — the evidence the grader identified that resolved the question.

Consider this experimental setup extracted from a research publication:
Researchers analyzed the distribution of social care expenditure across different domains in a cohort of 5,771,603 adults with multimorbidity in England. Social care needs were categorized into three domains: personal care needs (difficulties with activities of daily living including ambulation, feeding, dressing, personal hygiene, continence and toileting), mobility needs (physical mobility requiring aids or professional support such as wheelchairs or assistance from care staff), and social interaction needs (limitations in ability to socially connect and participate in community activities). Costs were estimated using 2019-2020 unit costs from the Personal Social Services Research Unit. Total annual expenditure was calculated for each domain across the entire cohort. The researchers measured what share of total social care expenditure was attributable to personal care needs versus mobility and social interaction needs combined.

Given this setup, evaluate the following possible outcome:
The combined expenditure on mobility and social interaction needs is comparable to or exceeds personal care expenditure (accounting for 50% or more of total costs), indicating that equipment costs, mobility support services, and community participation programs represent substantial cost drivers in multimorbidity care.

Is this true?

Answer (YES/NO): NO